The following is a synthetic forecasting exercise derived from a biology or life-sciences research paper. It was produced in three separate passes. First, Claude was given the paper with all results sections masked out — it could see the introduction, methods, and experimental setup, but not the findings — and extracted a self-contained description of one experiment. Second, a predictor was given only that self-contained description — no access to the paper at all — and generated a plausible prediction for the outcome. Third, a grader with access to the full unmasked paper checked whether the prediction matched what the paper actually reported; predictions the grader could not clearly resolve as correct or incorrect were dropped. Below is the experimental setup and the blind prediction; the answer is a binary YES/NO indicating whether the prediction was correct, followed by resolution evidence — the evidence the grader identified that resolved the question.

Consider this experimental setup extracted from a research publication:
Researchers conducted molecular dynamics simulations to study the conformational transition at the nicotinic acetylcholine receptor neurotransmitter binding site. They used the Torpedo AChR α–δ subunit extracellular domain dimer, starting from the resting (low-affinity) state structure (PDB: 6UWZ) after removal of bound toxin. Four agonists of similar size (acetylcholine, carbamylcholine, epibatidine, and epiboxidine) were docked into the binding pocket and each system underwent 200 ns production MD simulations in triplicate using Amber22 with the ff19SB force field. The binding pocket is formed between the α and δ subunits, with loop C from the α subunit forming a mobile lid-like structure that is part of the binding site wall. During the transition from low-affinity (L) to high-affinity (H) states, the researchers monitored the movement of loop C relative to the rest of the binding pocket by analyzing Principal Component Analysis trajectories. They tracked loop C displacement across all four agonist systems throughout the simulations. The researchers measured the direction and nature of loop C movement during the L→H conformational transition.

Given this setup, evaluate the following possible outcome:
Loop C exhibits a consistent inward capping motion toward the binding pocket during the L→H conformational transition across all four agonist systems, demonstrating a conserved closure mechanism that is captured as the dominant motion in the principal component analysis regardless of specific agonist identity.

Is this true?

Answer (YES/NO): YES